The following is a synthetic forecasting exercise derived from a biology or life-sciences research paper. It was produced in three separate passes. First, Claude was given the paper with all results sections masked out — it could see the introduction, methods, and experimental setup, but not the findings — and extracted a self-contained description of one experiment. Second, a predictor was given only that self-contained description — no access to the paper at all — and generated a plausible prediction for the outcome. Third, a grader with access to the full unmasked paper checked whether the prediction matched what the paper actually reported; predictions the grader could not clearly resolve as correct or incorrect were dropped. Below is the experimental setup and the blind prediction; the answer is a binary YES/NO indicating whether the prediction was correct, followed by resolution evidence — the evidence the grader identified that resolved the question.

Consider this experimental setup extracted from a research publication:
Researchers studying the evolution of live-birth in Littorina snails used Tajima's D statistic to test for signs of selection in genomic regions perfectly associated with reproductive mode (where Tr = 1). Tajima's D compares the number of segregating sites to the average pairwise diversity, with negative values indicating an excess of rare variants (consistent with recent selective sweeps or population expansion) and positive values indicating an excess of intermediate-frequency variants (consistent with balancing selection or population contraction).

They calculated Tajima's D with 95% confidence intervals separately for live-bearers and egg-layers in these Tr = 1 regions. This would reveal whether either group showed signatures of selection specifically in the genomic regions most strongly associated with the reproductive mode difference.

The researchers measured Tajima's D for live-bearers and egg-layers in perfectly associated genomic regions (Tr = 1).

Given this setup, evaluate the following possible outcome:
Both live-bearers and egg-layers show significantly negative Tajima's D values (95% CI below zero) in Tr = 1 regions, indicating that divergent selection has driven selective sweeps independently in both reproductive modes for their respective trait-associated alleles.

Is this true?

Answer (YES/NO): NO